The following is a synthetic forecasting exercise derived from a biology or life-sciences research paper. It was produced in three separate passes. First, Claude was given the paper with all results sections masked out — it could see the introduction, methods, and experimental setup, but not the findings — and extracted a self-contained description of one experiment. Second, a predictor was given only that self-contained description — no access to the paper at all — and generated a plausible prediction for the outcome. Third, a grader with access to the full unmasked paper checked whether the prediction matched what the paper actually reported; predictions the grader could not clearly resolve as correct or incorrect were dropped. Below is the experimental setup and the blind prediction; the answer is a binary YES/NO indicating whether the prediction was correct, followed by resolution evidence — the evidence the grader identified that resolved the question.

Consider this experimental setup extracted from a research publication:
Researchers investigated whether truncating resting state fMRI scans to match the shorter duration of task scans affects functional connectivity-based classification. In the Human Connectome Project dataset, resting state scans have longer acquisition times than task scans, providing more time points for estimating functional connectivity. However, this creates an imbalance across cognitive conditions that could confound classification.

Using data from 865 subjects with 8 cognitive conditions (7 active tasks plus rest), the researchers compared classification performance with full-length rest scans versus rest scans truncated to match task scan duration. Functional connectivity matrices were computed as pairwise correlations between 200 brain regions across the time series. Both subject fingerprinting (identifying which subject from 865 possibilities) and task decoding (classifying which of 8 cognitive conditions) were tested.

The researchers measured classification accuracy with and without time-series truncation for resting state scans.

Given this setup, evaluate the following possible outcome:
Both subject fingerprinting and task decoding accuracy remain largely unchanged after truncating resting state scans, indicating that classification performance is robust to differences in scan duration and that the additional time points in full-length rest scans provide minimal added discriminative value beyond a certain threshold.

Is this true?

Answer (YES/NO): NO